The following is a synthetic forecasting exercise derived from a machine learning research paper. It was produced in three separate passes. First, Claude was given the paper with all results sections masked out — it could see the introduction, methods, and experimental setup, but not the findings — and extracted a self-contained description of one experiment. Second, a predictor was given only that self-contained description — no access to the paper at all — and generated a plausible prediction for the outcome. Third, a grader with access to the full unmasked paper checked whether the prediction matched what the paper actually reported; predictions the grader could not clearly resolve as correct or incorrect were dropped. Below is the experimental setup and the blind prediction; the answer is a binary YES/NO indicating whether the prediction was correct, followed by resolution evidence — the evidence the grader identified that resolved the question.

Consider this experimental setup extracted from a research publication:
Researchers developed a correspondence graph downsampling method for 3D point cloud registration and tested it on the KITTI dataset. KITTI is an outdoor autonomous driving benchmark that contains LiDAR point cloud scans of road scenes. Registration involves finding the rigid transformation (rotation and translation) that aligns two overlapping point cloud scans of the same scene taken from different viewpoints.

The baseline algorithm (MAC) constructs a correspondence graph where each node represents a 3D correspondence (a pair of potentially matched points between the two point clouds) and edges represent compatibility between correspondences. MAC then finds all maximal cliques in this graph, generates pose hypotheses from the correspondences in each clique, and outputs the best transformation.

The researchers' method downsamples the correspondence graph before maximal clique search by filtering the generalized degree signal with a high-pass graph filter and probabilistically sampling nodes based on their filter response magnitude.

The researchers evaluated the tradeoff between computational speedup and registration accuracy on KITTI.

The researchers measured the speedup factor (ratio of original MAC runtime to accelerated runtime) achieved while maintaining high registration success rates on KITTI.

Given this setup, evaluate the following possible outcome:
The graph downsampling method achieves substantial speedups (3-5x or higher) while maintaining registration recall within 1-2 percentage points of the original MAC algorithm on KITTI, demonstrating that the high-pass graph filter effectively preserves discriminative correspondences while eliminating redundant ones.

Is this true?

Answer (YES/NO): YES